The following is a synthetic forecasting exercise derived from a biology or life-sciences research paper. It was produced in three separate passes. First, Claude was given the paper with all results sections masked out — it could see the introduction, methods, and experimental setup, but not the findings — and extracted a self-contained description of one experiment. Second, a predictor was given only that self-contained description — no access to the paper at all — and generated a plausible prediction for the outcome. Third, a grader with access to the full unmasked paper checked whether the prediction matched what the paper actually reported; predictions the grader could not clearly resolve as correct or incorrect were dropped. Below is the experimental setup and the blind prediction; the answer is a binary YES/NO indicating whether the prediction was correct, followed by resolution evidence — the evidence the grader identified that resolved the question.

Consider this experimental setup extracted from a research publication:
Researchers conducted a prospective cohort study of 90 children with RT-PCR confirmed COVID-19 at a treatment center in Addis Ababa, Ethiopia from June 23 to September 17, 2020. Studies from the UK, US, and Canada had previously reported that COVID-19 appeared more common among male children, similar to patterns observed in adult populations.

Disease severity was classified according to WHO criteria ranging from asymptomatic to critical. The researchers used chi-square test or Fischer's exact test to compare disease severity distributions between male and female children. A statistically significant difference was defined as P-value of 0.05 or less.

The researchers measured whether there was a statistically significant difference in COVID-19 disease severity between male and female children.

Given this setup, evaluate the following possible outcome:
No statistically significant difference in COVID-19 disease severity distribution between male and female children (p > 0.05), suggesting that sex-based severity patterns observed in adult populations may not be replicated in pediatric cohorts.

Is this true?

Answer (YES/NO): YES